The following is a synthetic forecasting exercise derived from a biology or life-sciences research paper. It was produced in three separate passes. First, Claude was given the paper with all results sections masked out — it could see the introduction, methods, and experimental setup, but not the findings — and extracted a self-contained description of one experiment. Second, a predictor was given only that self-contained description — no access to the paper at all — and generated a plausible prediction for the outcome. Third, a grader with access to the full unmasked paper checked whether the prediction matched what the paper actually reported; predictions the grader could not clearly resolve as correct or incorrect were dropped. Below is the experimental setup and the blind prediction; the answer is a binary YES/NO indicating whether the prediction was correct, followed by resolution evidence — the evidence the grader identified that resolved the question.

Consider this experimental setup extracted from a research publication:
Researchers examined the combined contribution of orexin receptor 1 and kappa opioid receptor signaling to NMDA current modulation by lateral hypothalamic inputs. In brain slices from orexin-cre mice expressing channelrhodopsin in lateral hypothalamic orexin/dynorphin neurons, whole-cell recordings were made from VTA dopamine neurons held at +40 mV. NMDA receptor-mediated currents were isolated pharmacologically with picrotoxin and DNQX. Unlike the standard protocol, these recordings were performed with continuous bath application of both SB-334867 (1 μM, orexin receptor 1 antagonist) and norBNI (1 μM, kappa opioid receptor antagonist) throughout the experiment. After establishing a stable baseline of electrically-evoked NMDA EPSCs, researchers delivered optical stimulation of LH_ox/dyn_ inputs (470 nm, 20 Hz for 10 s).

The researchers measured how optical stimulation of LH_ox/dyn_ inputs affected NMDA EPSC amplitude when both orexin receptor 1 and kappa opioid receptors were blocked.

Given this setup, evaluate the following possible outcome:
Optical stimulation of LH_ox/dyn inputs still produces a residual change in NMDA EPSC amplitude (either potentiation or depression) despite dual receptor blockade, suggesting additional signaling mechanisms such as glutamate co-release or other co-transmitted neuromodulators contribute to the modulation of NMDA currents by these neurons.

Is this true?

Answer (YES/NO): YES